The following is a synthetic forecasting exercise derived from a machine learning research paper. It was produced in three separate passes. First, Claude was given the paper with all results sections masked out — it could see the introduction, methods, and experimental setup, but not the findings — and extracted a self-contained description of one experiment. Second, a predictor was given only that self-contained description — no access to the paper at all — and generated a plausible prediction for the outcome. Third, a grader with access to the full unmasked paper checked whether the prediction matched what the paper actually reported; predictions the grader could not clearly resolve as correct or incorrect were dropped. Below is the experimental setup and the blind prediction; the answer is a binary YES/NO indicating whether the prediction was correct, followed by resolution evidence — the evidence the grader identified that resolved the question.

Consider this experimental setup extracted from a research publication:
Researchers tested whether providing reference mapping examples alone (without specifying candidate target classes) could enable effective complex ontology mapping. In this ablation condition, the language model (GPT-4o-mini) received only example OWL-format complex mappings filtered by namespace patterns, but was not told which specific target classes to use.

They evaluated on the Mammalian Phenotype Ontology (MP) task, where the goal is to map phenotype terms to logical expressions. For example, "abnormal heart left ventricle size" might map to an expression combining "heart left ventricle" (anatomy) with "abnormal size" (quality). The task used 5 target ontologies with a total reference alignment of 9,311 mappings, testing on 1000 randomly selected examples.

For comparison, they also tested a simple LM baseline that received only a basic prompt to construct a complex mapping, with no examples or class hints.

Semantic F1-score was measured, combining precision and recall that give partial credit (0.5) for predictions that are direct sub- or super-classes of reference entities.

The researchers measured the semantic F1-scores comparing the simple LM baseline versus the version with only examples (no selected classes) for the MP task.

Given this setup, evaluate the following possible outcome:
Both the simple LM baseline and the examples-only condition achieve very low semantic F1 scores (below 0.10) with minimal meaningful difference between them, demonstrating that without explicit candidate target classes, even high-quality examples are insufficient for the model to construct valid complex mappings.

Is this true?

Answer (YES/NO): NO